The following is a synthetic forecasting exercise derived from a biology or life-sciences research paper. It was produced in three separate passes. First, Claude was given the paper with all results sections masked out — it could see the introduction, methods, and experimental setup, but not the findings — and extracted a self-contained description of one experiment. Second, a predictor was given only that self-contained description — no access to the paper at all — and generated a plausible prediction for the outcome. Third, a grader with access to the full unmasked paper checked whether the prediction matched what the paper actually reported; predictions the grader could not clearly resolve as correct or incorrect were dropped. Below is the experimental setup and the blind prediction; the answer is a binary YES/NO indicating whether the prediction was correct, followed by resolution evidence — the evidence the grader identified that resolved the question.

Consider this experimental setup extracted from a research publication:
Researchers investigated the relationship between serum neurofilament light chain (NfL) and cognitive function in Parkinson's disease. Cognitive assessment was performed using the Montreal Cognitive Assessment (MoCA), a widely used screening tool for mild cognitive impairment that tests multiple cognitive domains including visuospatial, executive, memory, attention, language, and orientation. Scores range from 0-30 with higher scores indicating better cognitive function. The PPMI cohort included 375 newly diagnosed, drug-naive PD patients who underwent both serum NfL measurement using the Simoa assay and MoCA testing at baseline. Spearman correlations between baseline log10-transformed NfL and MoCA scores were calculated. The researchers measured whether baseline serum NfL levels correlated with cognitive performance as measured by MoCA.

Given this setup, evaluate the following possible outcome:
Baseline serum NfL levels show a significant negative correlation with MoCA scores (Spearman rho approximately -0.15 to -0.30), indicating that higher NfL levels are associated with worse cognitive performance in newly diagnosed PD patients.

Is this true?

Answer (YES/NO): YES